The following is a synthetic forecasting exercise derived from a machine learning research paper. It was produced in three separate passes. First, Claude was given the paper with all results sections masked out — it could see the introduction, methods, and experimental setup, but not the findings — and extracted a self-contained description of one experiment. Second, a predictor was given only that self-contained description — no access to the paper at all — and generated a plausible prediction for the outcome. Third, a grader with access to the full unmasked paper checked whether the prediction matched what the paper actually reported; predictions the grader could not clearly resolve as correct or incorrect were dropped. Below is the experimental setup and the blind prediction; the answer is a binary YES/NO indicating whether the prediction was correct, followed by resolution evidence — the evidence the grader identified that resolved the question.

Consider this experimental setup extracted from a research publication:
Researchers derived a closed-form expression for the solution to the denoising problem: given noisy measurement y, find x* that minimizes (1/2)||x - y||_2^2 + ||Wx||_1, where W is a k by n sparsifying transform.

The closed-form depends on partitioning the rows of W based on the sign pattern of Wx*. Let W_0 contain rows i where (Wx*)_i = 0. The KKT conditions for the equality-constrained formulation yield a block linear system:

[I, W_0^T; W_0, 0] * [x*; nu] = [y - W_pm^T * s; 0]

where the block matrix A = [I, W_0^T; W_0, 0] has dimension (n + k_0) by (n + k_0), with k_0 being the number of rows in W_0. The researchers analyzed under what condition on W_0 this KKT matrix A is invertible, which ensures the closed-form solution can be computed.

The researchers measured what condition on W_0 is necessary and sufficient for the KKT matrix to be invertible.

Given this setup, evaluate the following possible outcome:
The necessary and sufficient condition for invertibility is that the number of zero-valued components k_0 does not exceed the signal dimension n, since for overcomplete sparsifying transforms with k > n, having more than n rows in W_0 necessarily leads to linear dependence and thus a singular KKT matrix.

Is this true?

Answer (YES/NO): NO